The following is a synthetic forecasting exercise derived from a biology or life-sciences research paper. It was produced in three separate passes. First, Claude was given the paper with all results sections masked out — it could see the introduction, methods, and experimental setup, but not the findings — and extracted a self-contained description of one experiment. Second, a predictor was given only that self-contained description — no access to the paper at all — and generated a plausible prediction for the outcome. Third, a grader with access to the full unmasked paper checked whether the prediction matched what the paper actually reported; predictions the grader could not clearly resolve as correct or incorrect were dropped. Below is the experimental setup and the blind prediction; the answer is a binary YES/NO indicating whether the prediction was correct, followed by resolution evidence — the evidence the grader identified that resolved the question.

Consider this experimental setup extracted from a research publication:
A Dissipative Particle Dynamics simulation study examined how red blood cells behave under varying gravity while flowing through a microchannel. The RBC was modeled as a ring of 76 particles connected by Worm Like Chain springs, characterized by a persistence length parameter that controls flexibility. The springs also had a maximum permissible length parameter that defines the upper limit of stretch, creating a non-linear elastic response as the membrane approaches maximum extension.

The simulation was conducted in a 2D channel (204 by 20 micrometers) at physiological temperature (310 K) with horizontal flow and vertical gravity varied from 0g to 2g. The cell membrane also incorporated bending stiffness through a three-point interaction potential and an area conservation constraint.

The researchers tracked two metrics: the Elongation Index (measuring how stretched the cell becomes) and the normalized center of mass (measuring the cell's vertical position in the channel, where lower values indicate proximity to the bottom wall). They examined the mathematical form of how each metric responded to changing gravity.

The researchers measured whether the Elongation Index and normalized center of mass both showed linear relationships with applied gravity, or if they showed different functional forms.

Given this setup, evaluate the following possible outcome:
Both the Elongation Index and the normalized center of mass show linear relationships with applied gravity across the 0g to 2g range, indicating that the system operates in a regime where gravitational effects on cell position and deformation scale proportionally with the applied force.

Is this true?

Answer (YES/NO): YES